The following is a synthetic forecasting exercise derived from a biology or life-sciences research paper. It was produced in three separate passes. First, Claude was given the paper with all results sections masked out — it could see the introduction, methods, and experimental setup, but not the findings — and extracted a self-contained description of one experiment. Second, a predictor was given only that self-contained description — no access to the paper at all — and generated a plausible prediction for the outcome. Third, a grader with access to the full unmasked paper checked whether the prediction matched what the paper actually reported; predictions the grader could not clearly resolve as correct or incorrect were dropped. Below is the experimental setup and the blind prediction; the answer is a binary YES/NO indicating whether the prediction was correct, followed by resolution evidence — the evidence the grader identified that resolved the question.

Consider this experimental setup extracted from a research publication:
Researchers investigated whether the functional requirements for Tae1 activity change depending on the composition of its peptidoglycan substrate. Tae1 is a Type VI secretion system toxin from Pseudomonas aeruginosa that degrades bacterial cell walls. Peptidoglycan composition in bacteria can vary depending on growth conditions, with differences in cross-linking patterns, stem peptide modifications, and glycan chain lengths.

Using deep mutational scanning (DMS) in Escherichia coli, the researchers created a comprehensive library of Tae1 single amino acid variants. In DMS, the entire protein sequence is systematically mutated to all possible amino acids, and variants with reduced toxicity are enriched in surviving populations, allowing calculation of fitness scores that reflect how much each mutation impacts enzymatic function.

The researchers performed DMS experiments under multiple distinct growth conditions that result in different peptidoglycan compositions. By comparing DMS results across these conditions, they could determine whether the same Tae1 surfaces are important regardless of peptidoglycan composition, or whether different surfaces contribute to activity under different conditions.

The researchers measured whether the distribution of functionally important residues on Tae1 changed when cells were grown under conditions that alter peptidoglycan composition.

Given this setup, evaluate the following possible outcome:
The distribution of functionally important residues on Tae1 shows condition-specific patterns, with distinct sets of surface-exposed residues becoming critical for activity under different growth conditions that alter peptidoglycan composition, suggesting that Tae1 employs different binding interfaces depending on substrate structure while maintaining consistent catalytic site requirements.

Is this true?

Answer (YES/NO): YES